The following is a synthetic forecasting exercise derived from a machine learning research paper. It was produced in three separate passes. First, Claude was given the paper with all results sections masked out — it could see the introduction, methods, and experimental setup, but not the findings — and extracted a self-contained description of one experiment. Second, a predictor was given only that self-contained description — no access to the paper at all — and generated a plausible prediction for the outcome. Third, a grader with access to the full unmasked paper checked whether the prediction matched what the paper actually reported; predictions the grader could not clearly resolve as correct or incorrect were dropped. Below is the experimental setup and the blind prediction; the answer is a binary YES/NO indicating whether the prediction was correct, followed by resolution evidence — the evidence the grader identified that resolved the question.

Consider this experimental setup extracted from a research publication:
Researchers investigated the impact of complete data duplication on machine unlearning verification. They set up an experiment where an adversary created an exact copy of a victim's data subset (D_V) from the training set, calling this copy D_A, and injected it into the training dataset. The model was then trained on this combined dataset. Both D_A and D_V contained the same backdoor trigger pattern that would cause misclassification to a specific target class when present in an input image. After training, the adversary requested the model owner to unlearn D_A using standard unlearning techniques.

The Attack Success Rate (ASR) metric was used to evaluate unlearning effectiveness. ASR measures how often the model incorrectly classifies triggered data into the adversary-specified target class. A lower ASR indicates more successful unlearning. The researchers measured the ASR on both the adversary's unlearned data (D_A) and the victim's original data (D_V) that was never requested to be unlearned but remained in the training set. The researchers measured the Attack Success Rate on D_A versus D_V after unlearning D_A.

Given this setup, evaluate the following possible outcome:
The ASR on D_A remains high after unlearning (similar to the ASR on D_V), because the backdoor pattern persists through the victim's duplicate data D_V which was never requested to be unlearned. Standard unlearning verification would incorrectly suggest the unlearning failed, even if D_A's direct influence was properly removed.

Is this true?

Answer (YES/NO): YES